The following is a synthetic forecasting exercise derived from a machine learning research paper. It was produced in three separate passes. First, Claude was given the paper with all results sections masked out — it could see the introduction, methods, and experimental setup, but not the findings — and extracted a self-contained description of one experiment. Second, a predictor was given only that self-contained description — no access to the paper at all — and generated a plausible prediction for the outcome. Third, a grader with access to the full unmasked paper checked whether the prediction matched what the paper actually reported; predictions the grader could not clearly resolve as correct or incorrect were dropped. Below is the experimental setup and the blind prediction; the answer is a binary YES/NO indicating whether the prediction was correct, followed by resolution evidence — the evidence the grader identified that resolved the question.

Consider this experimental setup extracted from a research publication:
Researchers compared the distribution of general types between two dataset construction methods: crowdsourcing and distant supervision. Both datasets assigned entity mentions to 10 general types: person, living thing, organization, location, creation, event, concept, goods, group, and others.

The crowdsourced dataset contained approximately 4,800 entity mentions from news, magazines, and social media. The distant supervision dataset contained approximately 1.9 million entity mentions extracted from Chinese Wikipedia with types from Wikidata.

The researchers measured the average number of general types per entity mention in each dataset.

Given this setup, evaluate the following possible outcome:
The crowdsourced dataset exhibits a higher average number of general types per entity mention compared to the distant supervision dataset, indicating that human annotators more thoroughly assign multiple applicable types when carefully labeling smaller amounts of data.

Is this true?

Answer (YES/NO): YES